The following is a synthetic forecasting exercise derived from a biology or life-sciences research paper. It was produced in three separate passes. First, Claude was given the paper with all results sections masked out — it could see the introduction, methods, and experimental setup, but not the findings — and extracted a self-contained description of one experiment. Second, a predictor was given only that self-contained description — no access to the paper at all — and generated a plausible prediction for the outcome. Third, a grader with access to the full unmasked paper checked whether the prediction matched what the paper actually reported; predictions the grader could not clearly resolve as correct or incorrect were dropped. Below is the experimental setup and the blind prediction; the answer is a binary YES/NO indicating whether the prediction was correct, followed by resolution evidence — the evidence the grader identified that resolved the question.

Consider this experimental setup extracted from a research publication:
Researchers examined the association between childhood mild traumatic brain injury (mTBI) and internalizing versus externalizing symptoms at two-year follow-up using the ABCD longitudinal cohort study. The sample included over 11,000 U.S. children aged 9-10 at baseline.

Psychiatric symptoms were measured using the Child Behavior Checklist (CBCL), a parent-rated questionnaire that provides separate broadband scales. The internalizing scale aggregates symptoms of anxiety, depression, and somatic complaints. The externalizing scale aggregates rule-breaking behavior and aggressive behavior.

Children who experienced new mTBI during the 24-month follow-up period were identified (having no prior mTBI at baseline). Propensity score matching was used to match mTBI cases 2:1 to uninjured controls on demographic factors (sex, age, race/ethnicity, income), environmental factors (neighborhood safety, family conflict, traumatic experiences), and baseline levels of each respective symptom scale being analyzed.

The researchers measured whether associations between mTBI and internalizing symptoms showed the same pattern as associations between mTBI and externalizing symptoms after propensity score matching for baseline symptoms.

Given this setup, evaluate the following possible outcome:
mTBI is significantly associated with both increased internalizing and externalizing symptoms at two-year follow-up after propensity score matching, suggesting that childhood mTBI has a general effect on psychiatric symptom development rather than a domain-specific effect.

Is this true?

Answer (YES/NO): NO